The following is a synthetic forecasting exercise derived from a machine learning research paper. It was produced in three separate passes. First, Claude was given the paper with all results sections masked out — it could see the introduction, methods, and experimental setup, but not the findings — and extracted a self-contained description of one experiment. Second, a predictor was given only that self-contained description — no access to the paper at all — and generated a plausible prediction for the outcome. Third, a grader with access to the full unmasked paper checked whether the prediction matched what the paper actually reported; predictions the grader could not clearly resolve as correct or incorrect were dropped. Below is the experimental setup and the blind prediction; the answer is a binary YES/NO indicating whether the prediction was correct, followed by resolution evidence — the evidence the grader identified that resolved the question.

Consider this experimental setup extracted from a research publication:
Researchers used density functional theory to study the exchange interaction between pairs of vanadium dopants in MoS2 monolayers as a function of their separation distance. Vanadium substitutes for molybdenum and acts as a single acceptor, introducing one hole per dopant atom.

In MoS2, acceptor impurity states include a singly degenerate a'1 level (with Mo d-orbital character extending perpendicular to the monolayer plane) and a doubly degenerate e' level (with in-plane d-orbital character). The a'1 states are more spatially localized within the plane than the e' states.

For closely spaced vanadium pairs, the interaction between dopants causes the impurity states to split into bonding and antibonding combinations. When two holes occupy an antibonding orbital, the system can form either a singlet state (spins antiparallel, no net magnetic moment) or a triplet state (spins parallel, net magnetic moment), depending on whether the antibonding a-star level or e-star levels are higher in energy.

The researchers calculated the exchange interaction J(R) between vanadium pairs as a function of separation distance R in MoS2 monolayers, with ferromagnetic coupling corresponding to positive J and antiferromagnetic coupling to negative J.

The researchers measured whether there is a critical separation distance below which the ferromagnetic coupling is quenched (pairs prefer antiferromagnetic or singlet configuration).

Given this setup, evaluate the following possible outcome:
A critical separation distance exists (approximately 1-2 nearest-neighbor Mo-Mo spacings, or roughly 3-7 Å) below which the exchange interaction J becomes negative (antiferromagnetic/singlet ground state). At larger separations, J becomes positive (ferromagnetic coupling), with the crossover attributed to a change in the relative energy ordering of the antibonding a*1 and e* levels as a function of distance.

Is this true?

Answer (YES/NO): NO